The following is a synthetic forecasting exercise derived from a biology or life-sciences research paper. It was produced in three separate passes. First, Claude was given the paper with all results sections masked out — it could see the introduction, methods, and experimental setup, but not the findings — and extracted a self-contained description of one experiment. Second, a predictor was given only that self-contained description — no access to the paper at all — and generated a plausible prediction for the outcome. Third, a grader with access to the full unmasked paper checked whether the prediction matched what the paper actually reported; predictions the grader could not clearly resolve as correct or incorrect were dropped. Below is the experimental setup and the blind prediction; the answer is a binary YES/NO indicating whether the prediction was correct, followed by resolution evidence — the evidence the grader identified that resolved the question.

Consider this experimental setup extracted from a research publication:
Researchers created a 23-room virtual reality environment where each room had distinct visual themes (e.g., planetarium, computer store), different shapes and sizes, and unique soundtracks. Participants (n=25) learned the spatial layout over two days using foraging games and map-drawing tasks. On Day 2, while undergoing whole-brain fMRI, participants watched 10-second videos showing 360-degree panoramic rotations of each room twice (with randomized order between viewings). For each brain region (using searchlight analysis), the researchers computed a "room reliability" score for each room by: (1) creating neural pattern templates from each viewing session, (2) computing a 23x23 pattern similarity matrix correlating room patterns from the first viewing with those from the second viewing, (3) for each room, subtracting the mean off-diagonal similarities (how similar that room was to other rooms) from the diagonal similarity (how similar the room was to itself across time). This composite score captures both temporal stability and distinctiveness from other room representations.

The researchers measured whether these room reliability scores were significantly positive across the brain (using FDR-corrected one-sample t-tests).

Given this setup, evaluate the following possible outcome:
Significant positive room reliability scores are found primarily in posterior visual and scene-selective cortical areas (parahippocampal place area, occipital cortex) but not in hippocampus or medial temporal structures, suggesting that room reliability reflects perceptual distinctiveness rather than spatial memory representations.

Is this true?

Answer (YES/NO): NO